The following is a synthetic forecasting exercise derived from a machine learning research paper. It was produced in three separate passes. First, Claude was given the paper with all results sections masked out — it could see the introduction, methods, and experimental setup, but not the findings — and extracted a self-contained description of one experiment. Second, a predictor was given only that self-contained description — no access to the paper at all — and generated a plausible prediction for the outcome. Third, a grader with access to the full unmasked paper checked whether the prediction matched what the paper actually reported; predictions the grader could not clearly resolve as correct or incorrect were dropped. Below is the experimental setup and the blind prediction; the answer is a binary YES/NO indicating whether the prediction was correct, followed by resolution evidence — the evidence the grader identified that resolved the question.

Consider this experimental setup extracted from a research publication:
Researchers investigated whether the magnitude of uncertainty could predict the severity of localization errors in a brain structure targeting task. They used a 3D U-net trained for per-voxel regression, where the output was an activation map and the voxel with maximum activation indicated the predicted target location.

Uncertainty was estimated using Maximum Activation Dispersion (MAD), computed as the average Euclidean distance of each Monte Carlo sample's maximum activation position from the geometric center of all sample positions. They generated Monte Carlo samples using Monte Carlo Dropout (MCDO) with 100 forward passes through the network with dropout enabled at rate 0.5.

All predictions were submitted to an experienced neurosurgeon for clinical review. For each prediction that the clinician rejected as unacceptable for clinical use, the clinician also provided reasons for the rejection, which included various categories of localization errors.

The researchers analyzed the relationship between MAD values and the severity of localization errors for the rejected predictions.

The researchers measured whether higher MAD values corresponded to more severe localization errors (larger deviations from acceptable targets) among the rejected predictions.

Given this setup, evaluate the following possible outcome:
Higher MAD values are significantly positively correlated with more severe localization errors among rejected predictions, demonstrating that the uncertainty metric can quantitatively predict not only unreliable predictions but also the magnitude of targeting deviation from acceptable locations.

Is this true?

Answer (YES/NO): NO